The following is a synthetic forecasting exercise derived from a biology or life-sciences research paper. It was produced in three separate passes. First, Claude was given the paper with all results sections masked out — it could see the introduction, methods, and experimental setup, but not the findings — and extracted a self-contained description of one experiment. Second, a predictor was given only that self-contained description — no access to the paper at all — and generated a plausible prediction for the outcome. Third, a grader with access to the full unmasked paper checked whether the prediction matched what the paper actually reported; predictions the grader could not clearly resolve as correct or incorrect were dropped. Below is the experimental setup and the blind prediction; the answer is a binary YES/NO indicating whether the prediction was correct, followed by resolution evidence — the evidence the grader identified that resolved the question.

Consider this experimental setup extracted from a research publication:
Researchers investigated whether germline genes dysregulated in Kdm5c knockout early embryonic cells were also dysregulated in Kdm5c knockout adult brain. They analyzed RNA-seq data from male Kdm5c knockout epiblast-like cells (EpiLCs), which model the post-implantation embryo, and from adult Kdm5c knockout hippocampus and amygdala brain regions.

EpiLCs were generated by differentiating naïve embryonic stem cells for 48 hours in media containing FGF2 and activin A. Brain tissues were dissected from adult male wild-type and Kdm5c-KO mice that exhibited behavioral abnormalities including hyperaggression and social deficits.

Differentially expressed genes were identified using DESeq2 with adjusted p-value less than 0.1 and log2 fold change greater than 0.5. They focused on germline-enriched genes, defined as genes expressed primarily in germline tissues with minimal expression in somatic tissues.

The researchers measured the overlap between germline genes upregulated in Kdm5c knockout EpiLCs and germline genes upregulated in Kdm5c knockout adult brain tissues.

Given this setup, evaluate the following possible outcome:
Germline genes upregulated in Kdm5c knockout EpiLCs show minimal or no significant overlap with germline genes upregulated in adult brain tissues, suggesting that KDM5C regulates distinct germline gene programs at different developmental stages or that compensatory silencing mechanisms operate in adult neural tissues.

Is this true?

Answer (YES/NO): YES